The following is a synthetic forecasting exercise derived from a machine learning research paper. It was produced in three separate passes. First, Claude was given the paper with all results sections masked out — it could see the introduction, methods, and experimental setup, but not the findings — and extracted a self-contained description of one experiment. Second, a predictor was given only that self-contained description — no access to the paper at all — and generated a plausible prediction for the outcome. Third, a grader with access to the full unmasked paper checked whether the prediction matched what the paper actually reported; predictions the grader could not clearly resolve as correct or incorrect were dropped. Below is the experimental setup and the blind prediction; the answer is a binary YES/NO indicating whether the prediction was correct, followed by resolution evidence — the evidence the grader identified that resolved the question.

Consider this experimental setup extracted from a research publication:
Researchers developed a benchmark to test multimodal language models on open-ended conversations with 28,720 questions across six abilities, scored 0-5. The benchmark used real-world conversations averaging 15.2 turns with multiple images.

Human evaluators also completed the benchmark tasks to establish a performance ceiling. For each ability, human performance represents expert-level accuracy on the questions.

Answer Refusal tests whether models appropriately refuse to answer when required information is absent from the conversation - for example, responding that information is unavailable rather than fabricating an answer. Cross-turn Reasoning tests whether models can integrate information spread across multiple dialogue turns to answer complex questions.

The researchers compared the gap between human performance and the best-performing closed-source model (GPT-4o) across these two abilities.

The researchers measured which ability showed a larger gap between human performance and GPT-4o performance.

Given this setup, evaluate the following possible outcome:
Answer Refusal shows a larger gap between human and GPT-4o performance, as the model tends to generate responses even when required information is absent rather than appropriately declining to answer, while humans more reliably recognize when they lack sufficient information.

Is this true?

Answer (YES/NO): YES